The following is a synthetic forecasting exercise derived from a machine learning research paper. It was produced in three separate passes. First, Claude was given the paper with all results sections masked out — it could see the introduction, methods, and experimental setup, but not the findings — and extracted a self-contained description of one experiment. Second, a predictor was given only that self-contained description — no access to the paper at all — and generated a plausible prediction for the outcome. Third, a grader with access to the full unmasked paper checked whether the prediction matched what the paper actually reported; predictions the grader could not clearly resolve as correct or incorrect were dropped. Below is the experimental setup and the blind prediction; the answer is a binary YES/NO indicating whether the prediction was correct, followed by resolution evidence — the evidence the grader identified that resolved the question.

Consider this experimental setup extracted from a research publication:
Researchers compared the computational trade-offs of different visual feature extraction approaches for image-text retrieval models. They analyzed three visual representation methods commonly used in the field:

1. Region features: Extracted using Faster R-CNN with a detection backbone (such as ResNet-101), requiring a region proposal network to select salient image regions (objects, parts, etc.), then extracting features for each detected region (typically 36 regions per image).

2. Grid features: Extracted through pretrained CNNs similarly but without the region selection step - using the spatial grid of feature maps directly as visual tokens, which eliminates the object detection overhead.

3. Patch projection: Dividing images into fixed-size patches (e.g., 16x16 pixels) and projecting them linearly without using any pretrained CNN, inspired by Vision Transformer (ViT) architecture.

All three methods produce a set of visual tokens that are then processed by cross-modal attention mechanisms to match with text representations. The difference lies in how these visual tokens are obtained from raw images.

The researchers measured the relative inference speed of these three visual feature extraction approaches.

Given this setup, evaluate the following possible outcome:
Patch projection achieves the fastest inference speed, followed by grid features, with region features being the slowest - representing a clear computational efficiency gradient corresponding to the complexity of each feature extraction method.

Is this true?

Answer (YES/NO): YES